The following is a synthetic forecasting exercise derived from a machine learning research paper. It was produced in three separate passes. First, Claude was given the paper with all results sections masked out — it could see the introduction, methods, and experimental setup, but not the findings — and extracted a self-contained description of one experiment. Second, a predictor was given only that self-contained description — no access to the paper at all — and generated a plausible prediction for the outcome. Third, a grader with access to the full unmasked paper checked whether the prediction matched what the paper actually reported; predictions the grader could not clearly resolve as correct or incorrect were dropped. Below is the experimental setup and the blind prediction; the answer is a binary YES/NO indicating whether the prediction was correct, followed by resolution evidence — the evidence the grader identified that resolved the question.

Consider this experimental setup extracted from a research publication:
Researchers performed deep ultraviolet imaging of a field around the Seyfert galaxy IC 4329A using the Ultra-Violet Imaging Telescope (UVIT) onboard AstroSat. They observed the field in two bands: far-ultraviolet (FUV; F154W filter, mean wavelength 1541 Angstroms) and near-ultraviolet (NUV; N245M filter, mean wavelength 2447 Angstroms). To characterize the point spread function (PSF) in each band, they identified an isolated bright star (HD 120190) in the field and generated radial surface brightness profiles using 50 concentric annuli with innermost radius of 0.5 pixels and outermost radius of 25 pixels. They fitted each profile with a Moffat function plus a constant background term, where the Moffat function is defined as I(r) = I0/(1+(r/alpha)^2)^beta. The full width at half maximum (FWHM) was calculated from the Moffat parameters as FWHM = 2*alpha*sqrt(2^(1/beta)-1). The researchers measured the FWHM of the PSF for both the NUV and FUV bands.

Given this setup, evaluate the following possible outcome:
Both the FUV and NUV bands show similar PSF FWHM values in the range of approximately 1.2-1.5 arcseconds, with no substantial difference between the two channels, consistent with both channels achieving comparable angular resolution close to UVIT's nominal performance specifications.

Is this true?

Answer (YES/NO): NO